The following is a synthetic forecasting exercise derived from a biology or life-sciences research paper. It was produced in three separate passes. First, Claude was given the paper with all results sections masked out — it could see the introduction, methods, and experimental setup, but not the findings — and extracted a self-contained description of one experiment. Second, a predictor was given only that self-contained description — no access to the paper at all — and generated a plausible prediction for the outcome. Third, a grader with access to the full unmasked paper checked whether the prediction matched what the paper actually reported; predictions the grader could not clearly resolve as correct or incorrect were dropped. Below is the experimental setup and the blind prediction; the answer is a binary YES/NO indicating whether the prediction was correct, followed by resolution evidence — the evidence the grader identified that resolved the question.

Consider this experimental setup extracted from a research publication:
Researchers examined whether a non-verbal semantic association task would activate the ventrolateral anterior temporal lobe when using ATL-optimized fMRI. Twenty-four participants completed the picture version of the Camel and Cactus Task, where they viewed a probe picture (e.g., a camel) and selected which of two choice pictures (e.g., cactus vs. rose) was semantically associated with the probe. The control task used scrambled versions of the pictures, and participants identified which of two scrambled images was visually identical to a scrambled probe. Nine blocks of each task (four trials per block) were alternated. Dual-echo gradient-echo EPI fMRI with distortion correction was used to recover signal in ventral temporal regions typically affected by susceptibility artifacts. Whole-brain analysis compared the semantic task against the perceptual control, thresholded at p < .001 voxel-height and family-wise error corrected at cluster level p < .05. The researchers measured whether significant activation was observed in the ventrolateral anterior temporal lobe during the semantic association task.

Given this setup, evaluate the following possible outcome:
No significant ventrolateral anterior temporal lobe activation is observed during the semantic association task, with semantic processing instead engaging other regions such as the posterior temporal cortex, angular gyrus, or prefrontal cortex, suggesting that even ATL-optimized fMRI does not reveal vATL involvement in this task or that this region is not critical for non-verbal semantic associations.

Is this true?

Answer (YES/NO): NO